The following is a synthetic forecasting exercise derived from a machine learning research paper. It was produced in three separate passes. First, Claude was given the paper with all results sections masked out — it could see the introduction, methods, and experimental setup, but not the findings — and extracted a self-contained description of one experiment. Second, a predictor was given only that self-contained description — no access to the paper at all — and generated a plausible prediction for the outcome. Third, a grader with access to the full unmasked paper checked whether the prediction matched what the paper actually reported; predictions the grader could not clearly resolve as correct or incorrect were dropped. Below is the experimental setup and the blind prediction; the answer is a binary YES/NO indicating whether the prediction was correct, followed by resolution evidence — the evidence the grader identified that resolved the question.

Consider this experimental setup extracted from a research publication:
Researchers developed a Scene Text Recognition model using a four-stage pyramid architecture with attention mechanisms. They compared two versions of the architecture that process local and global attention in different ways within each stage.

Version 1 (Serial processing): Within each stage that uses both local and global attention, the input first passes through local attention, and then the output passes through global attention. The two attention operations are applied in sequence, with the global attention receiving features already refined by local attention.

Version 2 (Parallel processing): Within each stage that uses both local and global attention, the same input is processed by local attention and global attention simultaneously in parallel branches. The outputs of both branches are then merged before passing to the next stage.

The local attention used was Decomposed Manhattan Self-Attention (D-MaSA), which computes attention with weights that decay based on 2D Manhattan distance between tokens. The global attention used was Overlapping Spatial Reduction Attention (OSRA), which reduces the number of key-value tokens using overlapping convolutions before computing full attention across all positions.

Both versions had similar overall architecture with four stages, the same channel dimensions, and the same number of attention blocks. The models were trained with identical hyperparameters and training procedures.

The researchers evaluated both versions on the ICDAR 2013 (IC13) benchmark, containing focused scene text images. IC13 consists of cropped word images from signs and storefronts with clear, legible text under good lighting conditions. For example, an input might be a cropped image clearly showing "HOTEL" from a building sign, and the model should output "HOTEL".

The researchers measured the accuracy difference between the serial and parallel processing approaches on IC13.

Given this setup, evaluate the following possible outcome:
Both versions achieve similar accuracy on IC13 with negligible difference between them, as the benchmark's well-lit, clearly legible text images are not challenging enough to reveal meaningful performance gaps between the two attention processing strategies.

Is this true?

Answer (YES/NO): NO